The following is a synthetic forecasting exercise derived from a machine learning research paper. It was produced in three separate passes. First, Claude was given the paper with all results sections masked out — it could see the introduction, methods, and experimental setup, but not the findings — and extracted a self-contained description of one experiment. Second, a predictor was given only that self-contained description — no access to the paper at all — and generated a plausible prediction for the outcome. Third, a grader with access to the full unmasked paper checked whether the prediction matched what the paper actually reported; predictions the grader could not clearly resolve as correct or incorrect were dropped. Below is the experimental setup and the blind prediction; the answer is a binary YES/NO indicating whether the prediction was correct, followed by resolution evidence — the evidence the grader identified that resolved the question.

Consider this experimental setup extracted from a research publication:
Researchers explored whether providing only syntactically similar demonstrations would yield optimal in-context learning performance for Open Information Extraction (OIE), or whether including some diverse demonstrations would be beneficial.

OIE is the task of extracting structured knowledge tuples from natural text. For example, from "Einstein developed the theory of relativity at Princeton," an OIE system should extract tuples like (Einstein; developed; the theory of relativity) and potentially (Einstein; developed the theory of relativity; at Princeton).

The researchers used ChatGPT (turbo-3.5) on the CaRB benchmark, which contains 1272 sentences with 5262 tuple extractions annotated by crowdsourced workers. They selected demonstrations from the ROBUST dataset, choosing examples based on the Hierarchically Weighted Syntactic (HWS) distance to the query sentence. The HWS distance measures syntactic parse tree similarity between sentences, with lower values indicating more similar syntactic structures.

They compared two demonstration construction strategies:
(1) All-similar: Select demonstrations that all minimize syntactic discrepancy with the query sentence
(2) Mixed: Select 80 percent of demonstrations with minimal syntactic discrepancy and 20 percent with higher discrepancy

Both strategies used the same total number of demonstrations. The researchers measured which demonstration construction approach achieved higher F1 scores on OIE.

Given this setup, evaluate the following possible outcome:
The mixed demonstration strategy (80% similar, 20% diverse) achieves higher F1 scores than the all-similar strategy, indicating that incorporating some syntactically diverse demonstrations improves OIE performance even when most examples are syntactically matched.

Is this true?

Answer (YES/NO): YES